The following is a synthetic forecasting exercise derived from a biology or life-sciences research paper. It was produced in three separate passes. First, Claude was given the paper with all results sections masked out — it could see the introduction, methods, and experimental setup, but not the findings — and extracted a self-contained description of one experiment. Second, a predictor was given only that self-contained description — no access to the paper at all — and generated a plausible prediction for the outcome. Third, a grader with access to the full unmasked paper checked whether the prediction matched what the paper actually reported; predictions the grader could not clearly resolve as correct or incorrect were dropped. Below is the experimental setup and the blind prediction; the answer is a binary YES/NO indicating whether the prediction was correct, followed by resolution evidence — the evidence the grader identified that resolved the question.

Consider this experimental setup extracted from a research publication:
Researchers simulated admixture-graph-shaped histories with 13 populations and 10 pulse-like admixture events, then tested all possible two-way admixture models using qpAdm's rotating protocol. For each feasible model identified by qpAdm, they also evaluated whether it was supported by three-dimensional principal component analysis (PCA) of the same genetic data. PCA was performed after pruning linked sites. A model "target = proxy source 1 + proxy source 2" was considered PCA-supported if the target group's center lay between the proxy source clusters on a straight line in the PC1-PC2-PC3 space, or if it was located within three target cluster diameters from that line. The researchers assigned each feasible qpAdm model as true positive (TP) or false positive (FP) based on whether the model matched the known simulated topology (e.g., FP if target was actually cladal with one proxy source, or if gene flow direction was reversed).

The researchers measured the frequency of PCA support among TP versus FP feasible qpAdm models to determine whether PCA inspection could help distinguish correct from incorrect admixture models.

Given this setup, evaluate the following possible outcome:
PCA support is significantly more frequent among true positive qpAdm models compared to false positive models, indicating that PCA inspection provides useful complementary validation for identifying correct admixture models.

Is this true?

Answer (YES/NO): NO